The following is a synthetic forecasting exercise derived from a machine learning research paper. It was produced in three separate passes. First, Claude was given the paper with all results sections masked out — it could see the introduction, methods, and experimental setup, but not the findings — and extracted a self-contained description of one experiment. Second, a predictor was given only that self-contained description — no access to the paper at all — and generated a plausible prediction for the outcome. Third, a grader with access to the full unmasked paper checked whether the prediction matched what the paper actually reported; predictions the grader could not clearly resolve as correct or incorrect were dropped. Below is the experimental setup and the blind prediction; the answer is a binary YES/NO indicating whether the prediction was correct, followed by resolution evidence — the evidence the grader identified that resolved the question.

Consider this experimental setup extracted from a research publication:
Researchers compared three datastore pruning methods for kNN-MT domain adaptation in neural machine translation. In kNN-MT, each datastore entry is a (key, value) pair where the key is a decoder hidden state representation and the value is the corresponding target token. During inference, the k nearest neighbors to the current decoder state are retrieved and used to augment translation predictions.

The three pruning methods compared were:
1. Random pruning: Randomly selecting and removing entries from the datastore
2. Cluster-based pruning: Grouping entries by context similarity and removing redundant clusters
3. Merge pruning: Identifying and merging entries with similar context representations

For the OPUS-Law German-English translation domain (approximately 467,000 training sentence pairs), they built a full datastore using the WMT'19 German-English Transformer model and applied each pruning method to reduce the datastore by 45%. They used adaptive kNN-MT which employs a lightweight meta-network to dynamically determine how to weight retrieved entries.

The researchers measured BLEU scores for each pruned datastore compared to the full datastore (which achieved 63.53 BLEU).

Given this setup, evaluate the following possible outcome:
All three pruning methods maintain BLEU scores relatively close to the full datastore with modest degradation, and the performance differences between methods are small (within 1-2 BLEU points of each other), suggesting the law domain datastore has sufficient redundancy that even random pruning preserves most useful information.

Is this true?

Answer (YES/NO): NO